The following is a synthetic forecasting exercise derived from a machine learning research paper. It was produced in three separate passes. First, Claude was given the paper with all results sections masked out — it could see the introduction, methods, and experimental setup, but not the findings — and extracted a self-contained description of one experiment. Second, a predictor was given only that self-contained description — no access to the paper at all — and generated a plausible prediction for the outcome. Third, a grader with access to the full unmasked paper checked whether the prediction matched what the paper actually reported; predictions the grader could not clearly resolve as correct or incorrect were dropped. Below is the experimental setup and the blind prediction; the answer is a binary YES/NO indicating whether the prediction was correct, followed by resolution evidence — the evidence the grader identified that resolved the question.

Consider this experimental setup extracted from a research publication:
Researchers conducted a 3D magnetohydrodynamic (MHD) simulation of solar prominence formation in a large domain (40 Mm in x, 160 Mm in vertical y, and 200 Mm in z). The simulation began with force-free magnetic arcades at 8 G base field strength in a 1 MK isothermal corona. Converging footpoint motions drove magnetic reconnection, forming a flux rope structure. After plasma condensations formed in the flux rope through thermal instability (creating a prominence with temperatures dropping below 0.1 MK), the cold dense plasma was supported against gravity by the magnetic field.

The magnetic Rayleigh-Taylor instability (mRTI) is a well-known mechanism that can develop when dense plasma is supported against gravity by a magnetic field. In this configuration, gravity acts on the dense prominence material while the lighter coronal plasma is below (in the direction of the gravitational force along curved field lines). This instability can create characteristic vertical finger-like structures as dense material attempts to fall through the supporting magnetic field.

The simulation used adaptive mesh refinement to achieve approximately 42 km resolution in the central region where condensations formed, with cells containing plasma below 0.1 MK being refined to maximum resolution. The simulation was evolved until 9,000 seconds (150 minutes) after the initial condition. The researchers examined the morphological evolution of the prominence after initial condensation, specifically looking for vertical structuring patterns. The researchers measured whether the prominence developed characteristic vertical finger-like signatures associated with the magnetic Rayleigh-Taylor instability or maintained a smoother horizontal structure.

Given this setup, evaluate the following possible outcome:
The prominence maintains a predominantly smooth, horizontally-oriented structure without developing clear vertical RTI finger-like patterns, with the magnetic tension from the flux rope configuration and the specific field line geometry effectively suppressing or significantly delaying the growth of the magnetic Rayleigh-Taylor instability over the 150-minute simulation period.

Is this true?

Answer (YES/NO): NO